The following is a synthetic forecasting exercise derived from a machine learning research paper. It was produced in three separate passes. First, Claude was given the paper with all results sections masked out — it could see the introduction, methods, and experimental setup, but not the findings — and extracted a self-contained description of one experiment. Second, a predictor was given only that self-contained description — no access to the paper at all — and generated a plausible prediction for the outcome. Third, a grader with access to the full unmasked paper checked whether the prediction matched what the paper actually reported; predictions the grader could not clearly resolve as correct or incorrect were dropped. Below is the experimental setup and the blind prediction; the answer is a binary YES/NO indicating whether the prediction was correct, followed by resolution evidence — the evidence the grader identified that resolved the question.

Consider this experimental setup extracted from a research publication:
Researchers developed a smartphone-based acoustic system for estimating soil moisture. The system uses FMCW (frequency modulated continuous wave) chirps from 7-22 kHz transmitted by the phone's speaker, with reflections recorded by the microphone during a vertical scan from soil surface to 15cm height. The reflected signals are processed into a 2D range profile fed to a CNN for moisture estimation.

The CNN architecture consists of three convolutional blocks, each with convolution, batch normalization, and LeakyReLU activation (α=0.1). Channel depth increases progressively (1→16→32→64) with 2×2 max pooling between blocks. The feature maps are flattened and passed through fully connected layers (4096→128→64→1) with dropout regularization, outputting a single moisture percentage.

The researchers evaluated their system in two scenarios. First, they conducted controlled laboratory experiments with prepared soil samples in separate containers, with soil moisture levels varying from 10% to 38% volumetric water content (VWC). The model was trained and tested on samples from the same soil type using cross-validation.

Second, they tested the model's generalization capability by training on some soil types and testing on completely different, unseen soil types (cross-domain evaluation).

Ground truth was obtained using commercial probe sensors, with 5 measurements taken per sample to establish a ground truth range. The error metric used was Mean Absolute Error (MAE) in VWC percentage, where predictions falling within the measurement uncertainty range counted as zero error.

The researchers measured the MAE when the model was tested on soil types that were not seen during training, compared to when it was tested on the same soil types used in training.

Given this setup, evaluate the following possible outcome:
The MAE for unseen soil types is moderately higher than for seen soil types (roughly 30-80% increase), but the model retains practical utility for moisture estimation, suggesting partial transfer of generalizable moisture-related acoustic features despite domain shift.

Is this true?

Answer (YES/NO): NO